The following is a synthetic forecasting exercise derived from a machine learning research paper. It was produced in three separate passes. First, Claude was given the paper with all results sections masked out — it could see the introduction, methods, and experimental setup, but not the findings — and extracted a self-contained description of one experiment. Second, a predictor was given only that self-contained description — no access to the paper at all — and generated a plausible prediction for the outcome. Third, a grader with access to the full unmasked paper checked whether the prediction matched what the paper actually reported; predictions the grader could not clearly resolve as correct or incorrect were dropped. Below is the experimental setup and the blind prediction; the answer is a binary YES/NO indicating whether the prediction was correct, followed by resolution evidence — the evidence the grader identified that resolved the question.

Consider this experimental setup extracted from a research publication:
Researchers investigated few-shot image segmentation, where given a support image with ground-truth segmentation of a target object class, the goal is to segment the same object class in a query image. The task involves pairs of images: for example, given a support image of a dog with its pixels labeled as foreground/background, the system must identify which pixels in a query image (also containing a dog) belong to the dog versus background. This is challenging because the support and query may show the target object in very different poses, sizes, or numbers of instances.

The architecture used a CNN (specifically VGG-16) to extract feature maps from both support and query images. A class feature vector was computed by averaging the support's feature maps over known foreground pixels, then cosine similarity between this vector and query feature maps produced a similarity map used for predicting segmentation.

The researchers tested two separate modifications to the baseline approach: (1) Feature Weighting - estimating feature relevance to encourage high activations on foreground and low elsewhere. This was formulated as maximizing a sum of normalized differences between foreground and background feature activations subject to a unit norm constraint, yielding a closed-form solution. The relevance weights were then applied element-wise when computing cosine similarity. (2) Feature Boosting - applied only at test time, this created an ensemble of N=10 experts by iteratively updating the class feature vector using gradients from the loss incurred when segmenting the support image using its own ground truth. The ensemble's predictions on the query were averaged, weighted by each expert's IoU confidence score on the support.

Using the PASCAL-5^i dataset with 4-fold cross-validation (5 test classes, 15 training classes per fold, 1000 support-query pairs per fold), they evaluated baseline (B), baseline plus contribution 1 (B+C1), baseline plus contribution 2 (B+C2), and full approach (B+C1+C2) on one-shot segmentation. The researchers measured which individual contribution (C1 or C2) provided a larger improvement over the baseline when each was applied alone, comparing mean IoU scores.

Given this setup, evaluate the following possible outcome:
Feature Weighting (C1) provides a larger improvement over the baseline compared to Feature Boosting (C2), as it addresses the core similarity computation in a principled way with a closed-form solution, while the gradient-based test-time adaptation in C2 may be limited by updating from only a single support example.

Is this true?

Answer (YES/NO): NO